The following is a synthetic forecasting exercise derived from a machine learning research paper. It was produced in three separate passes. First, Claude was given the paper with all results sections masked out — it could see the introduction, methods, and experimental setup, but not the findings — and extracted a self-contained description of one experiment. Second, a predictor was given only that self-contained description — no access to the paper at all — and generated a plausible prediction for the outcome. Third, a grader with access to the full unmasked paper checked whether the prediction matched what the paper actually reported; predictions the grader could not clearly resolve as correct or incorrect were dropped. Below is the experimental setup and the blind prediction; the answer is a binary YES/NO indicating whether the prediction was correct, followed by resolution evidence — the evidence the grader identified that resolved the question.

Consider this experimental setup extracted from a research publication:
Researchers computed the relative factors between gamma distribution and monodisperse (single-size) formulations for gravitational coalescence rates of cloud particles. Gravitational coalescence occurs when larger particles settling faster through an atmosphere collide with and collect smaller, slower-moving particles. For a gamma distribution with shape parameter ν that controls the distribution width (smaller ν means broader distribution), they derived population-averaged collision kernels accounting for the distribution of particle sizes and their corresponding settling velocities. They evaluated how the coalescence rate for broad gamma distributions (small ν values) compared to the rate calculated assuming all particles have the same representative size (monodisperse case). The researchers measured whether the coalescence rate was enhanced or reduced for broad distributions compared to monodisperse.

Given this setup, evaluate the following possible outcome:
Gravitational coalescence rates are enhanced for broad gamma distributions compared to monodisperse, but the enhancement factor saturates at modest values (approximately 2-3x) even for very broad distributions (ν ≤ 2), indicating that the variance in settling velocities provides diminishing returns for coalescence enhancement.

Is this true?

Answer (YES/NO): NO